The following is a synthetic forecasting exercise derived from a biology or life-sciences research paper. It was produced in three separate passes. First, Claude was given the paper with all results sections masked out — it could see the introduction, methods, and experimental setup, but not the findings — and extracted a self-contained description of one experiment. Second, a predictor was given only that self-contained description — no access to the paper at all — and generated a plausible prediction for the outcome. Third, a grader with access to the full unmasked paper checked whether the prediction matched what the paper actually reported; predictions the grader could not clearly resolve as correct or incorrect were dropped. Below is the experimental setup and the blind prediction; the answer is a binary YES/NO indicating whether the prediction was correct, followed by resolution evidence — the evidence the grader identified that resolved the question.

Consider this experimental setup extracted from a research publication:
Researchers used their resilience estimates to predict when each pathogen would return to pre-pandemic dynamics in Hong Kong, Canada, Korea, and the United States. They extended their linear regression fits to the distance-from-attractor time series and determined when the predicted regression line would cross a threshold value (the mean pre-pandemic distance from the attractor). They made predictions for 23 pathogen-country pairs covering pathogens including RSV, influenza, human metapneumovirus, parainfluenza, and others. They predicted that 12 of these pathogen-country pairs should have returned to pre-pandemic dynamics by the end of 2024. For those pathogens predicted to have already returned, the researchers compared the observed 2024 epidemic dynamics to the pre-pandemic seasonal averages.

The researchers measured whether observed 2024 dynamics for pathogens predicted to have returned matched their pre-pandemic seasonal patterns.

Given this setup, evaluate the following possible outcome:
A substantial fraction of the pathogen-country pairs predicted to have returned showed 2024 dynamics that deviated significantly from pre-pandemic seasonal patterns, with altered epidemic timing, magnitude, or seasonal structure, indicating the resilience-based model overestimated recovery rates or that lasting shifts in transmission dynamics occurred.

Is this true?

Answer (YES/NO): NO